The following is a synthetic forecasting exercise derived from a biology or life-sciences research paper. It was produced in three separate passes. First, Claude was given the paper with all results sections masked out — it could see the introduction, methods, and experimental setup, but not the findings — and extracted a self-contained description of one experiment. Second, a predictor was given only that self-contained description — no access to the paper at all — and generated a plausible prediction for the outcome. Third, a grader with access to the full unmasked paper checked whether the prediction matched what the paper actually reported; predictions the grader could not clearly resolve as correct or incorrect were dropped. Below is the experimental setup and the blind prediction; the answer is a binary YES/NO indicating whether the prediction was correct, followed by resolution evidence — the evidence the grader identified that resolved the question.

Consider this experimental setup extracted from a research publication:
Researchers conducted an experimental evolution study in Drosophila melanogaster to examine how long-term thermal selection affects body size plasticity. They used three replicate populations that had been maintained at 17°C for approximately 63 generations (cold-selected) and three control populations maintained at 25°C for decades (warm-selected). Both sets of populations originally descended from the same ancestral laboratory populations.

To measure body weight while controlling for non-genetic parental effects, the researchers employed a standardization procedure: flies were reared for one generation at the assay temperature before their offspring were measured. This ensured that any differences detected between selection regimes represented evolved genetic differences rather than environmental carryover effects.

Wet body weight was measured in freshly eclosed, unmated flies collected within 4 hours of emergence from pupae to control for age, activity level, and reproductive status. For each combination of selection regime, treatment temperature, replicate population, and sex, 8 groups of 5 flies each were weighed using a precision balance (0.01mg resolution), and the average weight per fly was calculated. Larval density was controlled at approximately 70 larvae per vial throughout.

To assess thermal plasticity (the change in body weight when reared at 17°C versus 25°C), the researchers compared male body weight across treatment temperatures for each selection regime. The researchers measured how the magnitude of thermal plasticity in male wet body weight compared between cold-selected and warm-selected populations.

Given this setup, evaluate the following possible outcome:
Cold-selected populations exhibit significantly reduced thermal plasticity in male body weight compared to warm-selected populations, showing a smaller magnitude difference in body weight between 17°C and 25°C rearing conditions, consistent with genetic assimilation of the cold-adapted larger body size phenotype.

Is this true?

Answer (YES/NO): NO